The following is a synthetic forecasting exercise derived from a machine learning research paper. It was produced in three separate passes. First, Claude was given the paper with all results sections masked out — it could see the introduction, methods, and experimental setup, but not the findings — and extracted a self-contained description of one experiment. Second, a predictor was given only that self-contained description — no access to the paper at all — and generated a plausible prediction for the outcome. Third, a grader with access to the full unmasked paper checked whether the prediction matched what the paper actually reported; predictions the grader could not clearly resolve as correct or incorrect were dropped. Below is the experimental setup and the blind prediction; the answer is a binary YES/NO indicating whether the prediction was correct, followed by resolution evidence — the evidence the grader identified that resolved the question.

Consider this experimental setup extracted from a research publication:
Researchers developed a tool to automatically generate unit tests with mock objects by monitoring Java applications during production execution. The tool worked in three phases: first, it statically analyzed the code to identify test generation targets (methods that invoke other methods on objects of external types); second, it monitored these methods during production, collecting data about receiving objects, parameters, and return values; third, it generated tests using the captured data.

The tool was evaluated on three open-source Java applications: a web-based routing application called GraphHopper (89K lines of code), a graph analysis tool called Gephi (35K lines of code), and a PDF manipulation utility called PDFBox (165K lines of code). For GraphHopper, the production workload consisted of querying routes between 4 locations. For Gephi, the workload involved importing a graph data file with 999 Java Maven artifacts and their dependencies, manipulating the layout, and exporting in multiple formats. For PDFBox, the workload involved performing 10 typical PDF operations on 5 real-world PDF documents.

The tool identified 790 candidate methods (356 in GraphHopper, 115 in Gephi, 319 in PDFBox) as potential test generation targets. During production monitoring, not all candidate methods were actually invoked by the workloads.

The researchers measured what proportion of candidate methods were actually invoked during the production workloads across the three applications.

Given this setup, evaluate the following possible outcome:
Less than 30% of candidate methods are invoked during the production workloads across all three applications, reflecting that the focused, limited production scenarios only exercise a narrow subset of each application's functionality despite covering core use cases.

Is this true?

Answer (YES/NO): NO